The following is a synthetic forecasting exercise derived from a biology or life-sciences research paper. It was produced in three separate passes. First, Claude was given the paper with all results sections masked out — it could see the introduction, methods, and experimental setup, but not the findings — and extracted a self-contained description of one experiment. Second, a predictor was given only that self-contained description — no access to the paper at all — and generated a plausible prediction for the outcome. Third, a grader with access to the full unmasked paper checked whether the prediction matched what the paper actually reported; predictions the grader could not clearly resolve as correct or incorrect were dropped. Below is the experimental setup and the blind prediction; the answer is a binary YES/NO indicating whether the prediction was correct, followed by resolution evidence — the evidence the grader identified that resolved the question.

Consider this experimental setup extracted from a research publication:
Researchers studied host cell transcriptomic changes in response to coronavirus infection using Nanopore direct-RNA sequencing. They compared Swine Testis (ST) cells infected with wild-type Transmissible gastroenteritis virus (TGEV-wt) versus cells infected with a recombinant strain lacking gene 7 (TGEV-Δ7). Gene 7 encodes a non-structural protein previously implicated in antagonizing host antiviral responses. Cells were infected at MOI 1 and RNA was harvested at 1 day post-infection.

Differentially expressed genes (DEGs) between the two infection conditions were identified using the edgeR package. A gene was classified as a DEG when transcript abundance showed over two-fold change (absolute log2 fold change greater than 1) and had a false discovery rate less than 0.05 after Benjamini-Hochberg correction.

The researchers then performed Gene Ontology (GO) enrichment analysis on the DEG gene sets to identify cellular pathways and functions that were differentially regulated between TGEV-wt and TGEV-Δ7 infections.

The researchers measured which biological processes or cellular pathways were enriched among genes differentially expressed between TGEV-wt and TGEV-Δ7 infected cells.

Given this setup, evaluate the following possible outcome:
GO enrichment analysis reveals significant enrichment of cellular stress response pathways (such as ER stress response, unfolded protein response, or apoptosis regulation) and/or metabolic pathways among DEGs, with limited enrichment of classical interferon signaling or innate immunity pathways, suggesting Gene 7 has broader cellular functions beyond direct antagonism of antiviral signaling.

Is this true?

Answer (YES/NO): NO